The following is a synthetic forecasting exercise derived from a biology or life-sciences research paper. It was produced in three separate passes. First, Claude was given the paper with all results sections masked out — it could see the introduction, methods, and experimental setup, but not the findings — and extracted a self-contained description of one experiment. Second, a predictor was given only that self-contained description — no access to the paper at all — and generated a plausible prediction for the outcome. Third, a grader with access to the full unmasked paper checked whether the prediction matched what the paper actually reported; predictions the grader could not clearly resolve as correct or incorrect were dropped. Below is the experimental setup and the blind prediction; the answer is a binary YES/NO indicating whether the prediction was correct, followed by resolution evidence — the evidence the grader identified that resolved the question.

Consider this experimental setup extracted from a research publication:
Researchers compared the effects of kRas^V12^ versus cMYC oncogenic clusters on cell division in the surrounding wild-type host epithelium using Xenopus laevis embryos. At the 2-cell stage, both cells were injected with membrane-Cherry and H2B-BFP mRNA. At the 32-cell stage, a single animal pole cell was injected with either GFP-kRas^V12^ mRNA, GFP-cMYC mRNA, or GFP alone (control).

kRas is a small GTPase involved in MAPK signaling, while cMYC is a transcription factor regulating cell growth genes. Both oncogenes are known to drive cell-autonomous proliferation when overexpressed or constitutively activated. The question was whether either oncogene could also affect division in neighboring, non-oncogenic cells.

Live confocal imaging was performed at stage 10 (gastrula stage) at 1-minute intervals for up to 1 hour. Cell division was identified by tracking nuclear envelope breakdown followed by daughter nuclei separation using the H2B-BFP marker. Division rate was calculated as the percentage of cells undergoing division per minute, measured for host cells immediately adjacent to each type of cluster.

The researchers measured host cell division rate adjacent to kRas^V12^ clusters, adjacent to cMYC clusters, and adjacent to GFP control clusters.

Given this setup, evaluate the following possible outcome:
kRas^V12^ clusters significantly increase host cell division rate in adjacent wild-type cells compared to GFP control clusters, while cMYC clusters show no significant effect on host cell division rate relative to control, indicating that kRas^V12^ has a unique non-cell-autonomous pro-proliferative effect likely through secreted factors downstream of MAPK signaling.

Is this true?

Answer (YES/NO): NO